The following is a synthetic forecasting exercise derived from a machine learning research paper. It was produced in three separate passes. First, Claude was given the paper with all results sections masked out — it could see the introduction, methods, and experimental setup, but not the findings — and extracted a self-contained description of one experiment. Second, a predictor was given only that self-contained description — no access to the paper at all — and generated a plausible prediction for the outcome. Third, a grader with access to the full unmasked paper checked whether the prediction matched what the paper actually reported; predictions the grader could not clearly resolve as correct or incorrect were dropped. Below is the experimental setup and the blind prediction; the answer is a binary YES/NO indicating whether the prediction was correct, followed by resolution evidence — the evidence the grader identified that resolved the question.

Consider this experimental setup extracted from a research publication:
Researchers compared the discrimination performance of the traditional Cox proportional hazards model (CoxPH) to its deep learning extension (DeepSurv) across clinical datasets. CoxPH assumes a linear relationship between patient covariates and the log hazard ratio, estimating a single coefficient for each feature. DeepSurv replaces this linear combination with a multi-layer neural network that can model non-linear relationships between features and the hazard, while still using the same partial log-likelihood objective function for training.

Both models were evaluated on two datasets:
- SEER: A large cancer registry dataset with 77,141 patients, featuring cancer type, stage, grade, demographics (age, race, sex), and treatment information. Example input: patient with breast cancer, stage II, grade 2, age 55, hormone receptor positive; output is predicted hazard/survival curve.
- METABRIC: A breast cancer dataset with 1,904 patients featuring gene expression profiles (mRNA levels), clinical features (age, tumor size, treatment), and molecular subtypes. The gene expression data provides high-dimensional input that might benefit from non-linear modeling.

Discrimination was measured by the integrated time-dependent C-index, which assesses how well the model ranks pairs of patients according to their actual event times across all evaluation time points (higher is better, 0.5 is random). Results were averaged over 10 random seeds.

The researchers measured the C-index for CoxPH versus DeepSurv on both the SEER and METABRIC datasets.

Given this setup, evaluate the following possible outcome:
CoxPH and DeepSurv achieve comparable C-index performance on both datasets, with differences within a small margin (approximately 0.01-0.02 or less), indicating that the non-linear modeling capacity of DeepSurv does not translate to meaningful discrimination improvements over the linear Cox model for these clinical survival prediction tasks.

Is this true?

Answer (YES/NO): NO